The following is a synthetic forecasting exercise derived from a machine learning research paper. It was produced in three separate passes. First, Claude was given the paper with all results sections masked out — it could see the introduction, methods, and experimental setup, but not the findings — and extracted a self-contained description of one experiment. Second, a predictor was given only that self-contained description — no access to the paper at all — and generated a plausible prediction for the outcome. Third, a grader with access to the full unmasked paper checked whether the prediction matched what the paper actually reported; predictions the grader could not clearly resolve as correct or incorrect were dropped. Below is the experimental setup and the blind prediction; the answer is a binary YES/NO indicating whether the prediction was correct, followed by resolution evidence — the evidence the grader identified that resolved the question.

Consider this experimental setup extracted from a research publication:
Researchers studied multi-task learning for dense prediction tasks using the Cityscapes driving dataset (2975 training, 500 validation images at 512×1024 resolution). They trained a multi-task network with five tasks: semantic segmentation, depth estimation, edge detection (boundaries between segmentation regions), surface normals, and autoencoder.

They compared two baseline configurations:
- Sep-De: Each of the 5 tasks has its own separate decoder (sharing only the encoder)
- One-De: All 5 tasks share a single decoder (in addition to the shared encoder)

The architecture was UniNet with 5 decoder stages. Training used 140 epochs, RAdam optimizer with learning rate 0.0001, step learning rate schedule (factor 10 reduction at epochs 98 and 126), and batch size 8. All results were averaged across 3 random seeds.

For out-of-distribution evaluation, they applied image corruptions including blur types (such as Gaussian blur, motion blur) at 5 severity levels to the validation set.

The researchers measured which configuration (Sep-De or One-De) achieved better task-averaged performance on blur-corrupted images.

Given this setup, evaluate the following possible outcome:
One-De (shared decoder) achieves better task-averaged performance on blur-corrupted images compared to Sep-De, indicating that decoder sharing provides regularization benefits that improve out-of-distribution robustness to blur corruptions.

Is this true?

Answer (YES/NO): NO